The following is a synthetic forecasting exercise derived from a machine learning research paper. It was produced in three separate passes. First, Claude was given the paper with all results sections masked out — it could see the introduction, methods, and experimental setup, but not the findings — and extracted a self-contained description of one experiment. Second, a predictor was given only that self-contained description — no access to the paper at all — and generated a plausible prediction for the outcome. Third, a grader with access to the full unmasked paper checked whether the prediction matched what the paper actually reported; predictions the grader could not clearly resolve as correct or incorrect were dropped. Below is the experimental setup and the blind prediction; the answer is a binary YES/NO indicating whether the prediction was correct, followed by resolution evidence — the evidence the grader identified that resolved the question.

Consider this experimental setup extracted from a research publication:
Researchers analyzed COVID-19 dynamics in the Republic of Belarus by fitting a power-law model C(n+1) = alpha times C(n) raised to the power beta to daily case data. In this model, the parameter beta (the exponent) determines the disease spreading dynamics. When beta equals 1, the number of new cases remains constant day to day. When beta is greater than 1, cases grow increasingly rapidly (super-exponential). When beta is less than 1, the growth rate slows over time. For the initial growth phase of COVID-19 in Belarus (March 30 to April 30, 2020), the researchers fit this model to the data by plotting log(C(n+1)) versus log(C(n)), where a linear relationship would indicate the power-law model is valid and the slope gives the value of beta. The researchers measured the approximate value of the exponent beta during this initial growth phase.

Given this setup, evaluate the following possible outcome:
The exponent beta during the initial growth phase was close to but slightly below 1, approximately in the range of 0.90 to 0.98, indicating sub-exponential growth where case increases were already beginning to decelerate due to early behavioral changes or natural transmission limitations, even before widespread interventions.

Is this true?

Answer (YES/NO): YES